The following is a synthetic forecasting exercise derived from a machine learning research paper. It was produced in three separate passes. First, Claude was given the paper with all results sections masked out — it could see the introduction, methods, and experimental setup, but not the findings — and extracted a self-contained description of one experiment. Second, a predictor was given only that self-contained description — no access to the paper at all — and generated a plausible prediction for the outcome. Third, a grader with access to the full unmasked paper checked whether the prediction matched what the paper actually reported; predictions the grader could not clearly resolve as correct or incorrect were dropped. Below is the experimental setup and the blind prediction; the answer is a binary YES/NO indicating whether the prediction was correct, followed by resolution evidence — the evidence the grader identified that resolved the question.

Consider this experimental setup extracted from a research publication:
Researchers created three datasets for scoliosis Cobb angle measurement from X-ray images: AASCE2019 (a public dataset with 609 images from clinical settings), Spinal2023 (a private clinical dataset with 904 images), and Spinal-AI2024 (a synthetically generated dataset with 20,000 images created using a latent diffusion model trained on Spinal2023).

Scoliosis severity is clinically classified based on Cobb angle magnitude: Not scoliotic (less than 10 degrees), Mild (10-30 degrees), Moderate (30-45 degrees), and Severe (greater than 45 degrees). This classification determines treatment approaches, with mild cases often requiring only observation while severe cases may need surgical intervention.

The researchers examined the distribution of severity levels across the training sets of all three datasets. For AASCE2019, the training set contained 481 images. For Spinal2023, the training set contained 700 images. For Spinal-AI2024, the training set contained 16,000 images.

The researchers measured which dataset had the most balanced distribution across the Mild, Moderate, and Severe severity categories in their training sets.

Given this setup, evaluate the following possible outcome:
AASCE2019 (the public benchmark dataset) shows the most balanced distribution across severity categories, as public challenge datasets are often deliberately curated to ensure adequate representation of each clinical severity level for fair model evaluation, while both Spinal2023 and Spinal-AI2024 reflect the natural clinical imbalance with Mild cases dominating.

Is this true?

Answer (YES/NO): YES